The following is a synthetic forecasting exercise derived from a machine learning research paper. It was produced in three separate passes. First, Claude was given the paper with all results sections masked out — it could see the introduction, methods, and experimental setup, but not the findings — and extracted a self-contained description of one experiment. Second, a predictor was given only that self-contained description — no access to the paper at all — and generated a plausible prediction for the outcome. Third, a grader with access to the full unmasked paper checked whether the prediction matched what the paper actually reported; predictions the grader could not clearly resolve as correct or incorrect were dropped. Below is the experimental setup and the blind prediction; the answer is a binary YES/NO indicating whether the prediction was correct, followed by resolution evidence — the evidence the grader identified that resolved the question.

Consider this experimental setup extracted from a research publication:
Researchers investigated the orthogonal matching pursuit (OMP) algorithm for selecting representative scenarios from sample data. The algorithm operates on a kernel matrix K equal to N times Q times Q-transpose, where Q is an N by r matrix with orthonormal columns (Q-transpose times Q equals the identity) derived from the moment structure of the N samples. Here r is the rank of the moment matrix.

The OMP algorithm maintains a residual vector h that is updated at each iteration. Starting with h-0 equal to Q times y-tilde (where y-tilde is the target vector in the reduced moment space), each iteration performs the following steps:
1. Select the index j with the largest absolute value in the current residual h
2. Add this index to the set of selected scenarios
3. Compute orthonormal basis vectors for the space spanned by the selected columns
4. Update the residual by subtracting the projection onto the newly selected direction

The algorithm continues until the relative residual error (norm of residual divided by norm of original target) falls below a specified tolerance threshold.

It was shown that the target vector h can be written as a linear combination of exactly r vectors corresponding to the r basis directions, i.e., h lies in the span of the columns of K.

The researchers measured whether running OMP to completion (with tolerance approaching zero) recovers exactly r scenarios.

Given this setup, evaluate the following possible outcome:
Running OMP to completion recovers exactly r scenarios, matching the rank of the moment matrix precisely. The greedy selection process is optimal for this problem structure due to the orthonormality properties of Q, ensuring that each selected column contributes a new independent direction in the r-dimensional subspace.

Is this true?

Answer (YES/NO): YES